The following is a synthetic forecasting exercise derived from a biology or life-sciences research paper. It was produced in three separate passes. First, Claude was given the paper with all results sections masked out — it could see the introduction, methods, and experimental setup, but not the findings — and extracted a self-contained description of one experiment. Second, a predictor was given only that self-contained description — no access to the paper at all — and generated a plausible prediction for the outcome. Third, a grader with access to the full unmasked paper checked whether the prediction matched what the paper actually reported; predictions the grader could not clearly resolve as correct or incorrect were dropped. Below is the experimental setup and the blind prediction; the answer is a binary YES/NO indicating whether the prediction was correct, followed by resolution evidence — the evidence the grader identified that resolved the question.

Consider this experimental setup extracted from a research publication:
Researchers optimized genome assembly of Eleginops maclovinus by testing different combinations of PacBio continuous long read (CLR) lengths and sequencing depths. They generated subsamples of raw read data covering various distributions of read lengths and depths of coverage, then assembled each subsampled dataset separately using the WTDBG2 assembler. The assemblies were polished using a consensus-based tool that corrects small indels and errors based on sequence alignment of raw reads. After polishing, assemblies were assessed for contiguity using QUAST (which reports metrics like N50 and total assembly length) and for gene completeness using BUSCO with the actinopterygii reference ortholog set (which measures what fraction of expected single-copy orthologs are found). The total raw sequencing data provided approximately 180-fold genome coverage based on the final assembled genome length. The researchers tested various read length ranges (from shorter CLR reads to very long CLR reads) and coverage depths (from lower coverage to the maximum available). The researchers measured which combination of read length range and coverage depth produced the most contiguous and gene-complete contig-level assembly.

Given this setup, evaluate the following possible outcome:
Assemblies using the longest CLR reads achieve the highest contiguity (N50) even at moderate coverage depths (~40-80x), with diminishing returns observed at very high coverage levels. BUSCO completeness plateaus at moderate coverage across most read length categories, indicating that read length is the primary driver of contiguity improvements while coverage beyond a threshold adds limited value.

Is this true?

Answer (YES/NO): NO